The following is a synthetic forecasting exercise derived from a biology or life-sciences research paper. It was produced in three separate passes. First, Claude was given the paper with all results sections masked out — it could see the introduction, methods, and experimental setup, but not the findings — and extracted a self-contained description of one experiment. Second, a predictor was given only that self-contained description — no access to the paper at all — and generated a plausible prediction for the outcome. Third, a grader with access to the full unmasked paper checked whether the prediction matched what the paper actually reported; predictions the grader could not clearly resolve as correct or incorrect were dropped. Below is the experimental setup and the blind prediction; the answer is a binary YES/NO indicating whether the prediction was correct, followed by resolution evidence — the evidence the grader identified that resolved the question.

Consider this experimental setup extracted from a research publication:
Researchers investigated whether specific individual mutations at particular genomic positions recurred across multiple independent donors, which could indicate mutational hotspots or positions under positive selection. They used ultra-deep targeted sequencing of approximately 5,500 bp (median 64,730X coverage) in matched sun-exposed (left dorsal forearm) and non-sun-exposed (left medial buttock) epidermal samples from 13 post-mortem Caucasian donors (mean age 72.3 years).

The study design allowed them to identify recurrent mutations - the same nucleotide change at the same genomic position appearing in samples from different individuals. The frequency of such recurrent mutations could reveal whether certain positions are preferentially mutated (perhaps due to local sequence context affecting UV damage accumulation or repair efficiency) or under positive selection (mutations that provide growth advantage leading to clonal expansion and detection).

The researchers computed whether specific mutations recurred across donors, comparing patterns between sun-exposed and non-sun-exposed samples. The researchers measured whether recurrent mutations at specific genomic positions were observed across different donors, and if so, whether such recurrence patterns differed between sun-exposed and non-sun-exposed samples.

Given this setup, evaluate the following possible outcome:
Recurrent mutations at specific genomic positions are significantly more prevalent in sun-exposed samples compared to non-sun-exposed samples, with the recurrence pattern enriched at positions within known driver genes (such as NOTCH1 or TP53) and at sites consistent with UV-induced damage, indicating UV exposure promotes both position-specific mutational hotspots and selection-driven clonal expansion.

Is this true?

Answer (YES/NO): YES